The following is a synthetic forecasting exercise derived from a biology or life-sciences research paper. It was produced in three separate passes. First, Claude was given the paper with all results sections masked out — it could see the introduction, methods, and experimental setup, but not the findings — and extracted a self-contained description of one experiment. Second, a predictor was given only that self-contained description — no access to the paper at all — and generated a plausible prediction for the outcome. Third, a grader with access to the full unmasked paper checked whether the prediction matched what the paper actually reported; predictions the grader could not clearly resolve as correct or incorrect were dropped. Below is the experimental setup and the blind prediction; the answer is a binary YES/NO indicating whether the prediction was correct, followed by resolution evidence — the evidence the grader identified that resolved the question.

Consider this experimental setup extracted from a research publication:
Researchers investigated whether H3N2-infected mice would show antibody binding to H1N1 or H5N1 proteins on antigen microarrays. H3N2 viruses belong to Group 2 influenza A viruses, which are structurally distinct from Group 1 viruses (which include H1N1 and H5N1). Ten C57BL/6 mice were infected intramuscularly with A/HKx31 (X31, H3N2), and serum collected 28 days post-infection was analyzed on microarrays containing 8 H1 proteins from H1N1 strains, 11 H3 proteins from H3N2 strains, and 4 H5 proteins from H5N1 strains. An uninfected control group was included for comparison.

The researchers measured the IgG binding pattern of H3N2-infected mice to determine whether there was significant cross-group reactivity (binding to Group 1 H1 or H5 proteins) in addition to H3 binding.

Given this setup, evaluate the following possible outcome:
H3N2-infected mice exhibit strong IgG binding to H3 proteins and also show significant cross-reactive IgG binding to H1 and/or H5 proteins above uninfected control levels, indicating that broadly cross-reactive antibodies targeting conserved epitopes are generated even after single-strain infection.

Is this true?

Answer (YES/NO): NO